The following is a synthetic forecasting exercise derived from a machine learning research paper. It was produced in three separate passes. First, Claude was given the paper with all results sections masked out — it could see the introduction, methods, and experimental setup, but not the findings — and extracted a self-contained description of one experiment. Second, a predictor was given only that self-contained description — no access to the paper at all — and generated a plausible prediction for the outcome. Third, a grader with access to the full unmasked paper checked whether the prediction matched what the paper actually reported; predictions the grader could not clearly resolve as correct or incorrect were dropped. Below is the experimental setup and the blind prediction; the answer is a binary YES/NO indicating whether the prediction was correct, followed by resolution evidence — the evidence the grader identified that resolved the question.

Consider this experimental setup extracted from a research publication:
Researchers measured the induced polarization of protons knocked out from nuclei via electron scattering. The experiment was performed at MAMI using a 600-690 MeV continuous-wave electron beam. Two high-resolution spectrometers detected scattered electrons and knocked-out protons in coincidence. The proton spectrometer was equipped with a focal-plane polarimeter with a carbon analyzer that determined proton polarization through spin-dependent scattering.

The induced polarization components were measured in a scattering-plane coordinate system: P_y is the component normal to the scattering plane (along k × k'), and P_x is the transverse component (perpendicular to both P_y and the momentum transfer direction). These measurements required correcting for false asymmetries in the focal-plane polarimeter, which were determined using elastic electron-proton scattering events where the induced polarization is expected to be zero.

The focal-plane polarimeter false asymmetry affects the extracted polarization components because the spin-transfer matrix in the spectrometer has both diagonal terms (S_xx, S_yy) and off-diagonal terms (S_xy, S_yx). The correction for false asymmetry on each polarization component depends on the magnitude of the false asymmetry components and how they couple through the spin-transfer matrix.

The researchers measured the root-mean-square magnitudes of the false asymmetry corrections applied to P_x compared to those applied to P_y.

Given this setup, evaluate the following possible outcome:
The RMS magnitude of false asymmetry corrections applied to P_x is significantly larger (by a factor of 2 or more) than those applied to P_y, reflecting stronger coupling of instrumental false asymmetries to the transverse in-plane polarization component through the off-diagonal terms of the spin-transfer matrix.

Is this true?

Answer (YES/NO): YES